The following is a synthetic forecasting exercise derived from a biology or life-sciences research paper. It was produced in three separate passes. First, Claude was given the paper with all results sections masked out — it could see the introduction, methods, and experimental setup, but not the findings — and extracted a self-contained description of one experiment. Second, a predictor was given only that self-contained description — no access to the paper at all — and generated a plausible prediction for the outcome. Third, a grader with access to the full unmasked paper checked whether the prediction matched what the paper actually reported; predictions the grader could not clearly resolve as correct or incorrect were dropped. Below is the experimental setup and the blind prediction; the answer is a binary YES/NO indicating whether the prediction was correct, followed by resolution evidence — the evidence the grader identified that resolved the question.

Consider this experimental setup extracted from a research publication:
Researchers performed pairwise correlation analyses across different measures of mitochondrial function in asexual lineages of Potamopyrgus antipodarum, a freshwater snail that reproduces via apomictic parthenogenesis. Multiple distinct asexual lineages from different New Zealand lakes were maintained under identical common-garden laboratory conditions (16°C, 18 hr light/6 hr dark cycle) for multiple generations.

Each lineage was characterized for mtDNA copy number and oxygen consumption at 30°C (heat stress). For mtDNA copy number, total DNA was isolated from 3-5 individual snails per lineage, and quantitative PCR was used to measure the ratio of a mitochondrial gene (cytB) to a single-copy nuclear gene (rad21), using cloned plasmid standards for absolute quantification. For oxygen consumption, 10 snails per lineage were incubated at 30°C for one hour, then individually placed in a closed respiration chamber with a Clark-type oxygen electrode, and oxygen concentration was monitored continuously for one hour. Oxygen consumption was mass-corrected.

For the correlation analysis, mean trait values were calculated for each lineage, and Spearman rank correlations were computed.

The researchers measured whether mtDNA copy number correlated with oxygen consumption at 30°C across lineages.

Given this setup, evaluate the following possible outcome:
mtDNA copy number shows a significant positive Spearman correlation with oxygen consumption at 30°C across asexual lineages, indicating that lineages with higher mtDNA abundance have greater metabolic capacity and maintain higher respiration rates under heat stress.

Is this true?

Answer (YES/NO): NO